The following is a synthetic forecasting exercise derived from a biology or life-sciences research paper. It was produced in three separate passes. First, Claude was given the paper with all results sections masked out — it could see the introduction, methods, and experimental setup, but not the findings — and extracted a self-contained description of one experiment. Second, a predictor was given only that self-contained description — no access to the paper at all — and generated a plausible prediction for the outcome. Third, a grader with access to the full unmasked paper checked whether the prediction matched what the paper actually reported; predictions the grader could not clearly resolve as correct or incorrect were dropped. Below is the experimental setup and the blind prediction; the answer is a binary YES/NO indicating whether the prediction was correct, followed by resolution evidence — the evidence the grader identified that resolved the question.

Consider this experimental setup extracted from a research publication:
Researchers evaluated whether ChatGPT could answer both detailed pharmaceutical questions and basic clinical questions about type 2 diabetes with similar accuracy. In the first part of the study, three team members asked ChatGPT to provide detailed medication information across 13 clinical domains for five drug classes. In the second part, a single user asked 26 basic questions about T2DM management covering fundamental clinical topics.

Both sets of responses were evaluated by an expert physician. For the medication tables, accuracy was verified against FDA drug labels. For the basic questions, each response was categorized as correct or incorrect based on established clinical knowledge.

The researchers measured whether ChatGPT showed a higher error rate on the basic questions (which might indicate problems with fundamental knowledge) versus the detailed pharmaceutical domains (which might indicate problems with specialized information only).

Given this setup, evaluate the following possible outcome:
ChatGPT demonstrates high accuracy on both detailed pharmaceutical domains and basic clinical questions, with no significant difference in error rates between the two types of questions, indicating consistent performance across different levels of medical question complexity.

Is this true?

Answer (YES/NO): NO